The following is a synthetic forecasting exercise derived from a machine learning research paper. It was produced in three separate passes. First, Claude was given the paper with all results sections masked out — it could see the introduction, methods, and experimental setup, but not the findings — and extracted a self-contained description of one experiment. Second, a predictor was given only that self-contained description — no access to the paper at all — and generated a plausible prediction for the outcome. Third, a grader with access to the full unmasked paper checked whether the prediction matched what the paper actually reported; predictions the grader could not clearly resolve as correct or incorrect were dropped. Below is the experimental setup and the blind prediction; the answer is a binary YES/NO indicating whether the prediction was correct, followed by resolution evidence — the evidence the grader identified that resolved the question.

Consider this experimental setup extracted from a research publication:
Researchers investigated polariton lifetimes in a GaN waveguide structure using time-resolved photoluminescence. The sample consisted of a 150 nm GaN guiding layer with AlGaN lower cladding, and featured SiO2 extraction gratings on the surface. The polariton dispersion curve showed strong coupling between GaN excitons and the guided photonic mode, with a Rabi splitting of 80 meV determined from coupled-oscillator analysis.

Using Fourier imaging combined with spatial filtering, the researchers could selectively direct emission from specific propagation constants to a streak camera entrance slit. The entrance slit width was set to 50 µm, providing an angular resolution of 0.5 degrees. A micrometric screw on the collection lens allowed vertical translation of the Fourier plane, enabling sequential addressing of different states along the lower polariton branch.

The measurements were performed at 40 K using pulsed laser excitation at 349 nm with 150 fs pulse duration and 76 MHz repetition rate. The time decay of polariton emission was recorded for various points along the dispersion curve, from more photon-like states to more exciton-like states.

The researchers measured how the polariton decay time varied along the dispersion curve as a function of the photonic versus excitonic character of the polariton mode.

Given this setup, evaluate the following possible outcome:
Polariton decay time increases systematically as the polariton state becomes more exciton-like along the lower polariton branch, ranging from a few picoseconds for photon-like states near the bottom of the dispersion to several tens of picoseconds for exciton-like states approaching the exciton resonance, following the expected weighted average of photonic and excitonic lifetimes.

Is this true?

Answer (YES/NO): YES